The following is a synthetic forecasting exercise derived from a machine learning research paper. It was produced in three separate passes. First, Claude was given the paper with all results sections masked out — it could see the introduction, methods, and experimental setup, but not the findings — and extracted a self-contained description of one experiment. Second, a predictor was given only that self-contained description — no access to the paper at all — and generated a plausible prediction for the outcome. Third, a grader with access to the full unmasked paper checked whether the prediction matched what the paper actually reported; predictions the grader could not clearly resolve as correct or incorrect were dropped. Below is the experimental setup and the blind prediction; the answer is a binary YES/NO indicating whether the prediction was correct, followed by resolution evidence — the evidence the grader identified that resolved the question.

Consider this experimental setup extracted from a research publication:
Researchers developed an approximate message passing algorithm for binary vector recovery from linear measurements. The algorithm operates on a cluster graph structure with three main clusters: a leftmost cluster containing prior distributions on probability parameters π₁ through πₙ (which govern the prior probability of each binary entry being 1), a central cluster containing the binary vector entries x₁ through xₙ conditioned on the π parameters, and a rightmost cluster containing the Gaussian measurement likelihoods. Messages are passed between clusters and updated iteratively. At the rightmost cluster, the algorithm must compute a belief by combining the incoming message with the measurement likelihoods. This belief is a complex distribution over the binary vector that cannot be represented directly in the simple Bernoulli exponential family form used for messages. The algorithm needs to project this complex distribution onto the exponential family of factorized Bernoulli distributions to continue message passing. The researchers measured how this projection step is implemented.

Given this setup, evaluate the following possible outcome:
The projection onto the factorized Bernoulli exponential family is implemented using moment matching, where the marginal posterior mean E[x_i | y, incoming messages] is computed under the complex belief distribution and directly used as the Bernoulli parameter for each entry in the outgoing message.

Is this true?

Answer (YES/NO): NO